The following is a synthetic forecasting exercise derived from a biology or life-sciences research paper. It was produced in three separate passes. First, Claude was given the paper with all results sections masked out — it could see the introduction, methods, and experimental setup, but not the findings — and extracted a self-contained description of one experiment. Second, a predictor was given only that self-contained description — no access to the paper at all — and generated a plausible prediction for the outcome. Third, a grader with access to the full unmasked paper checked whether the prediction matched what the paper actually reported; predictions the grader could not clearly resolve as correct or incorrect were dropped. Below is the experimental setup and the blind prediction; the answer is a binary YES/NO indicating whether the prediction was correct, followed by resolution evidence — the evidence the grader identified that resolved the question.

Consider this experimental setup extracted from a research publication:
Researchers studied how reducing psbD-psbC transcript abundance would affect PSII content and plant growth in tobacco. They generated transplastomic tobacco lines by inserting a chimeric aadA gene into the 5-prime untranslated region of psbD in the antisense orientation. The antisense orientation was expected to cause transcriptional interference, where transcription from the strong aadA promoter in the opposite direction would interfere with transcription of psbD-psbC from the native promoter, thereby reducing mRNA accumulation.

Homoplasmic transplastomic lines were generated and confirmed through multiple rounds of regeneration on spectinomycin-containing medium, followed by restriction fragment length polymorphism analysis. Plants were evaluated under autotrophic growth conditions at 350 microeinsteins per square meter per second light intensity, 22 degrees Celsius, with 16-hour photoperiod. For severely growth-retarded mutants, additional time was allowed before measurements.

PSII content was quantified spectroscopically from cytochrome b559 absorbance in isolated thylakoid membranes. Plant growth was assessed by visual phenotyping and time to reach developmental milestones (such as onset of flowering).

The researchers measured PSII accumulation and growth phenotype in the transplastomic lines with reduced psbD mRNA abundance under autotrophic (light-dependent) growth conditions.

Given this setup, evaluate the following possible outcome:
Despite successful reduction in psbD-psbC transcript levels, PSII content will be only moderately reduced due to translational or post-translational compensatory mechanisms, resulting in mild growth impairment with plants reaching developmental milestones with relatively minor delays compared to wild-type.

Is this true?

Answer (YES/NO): NO